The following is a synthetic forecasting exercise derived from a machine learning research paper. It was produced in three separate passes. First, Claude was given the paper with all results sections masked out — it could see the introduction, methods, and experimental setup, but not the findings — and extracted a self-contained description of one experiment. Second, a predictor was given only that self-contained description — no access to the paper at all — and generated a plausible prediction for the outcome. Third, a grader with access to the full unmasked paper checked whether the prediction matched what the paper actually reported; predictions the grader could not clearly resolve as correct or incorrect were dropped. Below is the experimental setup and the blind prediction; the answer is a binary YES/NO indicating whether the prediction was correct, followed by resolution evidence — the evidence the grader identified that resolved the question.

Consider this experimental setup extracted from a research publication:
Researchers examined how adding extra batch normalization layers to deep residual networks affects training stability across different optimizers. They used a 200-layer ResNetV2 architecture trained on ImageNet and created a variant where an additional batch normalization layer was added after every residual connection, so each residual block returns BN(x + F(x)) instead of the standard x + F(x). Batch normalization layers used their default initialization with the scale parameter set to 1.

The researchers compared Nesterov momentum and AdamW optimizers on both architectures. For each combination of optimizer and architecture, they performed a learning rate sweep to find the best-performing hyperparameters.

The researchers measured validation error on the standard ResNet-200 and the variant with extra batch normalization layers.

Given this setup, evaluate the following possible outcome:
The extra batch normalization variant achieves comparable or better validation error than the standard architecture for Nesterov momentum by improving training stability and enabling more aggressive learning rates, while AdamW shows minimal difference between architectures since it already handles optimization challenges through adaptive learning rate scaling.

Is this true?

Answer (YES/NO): NO